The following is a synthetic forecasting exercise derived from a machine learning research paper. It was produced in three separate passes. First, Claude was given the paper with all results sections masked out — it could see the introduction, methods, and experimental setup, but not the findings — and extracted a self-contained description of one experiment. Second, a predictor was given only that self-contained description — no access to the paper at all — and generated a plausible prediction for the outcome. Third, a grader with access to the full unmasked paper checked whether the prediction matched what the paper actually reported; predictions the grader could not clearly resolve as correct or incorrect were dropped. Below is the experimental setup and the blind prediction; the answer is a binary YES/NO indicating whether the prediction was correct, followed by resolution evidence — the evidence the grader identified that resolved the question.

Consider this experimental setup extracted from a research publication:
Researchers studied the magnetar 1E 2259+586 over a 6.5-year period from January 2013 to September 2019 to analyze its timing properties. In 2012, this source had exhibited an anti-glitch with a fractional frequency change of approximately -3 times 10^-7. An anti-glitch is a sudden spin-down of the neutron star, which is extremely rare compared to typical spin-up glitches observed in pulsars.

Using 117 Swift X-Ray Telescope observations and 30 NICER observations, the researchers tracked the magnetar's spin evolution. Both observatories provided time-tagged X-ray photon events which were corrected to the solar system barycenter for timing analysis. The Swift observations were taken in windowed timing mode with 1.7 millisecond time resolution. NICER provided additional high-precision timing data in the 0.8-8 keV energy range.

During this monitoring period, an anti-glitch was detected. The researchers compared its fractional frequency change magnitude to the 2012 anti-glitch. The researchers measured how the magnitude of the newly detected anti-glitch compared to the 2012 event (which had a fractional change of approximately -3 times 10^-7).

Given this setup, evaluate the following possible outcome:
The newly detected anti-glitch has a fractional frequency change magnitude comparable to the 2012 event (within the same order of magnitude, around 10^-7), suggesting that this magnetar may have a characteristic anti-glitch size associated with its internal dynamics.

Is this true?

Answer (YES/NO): YES